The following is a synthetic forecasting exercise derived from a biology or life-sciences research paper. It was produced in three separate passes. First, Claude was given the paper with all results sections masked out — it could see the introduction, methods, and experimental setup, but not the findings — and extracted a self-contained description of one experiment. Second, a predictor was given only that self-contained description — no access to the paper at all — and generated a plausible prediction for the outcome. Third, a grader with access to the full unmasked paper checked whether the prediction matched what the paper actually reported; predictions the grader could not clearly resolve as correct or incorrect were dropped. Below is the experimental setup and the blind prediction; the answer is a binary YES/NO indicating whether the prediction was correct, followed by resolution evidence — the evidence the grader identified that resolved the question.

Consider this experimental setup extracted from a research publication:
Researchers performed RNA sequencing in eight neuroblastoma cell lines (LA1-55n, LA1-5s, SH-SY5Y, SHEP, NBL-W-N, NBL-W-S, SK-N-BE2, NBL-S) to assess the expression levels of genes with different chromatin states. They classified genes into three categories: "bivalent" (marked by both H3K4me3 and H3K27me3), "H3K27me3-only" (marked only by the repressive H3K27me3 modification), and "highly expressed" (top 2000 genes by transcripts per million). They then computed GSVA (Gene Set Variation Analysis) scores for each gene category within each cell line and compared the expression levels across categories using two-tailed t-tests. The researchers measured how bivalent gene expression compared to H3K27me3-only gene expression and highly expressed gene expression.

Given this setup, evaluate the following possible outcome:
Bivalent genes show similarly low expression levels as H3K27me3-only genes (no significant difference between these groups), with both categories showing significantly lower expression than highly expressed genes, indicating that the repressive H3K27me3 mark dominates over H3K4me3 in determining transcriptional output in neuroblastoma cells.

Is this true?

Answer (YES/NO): NO